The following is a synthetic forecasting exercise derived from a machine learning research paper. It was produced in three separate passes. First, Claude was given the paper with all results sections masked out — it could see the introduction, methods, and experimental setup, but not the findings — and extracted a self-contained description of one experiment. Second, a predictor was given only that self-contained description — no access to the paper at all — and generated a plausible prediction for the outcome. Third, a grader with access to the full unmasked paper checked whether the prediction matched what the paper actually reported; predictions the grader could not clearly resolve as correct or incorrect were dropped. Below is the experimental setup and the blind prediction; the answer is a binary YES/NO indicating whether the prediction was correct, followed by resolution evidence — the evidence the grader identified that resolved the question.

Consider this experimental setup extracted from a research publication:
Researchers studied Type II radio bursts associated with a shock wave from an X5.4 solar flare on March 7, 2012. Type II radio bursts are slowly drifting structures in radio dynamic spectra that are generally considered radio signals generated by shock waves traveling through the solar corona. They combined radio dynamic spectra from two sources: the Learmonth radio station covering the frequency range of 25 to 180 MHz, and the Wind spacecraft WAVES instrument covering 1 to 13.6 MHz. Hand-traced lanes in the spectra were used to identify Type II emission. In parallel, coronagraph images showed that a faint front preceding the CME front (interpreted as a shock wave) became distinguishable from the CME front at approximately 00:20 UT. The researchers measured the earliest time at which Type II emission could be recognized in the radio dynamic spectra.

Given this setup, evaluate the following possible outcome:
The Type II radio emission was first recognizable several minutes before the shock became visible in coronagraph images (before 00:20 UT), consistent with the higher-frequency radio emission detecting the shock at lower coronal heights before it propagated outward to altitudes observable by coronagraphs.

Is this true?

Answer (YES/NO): NO